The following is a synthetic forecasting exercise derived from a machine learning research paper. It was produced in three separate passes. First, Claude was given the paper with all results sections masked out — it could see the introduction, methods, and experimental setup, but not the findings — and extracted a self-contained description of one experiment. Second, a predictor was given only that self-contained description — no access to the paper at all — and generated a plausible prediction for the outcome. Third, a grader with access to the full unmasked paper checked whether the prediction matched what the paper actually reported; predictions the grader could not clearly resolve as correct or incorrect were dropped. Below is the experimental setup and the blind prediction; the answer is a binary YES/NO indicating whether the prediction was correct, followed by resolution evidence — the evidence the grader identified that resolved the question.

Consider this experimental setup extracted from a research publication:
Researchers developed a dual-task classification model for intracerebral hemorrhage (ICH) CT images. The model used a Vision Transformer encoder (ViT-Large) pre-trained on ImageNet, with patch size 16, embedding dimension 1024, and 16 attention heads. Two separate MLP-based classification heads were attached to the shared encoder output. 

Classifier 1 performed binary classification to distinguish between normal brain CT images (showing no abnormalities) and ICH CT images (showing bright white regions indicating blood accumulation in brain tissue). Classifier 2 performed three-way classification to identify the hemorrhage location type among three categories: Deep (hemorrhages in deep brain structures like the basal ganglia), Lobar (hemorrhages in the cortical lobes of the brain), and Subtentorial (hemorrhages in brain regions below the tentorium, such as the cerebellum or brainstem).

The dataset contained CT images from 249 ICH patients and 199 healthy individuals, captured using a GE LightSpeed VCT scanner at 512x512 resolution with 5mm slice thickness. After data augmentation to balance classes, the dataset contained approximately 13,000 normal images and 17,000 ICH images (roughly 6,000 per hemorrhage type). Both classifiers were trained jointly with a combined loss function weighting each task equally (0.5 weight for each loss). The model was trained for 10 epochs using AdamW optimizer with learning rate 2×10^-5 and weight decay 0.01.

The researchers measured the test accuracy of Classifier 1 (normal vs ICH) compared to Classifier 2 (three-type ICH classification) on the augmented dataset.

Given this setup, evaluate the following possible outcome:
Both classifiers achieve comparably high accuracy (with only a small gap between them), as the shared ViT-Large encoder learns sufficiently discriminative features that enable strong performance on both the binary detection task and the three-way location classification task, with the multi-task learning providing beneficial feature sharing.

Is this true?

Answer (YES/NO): YES